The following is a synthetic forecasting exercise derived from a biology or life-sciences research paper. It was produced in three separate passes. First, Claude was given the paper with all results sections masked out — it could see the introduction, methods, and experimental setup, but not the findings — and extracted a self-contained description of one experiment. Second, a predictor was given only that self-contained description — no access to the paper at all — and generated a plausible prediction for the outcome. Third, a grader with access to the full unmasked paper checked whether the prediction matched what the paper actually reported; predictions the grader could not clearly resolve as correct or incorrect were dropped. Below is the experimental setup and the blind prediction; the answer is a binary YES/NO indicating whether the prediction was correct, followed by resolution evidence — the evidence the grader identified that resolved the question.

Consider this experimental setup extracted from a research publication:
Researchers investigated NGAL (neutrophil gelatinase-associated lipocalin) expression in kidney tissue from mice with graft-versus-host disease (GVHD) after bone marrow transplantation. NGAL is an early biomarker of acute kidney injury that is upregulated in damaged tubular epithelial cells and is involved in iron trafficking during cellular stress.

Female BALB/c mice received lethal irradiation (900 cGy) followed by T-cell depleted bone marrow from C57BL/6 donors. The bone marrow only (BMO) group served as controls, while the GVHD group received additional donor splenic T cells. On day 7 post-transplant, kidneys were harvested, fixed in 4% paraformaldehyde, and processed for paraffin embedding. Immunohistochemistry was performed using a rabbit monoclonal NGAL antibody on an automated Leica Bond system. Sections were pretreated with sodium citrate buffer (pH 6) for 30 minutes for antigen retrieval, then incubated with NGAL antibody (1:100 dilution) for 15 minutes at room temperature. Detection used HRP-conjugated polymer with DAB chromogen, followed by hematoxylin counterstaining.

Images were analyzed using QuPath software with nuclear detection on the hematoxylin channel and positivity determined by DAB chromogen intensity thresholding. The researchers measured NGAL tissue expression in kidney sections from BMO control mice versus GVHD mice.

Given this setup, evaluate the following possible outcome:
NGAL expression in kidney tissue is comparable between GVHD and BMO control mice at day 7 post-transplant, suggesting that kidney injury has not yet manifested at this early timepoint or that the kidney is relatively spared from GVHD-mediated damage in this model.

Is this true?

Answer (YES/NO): NO